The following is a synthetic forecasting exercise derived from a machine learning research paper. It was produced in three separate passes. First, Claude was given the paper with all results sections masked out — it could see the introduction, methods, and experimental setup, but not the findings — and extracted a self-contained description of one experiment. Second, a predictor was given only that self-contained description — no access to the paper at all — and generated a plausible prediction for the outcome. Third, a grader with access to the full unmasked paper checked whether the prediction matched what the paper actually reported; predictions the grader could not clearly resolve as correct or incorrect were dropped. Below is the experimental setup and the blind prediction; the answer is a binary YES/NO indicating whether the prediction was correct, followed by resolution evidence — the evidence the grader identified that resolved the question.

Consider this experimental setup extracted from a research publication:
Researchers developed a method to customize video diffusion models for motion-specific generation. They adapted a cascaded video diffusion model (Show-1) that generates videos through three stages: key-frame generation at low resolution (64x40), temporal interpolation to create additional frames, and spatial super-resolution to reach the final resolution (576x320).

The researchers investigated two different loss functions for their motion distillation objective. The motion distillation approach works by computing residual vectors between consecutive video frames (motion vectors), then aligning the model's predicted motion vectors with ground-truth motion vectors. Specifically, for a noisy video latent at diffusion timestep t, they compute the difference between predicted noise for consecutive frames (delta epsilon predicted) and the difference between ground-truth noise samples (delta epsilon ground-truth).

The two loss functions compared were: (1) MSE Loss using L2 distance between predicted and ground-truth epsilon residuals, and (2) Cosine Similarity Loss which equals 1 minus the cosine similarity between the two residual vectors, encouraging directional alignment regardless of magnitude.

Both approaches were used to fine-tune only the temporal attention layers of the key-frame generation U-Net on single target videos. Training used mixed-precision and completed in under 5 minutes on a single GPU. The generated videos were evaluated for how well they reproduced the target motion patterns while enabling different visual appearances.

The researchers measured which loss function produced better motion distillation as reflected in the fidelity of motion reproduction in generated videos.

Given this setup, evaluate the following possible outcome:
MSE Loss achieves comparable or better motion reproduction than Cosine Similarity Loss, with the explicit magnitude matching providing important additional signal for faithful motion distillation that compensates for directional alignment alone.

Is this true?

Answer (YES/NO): NO